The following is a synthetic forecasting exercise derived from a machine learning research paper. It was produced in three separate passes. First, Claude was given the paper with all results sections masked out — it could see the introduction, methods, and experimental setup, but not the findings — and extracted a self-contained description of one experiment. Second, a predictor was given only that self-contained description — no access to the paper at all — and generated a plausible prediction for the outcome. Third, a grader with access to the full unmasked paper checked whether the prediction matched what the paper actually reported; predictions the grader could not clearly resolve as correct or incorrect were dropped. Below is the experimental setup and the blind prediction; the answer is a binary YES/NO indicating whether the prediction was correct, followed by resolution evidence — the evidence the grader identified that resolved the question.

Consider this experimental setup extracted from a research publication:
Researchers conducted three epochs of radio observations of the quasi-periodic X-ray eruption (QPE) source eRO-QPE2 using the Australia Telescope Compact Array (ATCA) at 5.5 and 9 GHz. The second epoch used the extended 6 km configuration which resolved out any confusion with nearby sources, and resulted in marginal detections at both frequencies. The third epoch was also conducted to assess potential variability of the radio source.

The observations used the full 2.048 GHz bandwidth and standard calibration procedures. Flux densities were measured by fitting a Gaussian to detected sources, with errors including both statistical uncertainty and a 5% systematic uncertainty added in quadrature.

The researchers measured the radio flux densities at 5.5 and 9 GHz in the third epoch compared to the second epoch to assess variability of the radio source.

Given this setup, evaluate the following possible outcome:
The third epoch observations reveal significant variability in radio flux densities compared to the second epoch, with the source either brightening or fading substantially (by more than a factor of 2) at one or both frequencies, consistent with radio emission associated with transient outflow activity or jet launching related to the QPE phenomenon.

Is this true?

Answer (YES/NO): NO